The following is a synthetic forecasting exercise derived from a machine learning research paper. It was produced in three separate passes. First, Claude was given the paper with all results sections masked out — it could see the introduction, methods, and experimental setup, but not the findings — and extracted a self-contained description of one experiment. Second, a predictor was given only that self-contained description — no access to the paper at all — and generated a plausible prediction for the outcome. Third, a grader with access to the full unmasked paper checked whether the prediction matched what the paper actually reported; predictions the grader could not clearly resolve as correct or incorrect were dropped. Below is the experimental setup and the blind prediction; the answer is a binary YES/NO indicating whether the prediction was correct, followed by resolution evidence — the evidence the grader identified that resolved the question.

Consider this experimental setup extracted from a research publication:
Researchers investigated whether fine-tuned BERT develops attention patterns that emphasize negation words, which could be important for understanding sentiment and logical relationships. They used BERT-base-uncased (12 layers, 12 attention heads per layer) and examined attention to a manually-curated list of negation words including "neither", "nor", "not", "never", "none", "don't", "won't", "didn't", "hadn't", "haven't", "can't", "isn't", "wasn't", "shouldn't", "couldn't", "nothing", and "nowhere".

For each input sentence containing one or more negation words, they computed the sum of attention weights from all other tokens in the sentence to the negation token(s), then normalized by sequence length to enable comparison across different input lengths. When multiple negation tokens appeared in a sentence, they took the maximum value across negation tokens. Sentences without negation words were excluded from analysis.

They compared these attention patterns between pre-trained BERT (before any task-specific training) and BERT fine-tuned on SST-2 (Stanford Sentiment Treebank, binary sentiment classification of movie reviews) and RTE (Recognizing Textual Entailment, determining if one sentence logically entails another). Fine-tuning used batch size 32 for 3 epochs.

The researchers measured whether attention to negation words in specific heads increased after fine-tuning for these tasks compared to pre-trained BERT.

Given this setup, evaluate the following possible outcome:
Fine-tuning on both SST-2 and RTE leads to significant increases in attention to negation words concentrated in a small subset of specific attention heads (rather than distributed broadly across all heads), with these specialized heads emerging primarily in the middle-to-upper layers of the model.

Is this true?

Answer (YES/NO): NO